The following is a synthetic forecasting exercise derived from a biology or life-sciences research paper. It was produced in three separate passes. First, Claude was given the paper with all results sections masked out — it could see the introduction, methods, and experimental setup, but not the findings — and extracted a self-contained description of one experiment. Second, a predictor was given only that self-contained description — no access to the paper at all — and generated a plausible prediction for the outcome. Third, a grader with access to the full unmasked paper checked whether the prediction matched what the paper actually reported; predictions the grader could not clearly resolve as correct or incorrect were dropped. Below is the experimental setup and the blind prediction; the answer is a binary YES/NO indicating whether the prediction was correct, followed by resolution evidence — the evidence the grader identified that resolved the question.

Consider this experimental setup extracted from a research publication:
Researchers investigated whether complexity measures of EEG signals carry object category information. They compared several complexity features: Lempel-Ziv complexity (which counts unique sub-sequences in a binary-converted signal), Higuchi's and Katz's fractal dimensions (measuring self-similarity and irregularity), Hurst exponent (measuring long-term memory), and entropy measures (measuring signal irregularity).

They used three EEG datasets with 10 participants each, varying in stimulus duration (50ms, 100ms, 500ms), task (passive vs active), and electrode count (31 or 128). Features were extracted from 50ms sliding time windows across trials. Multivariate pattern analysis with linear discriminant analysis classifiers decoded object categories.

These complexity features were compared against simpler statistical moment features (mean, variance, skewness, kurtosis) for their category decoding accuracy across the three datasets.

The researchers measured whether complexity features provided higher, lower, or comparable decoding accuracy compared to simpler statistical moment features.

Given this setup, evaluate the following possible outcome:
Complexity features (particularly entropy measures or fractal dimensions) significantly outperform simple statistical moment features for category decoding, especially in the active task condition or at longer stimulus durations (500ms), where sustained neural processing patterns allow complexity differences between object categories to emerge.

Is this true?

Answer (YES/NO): NO